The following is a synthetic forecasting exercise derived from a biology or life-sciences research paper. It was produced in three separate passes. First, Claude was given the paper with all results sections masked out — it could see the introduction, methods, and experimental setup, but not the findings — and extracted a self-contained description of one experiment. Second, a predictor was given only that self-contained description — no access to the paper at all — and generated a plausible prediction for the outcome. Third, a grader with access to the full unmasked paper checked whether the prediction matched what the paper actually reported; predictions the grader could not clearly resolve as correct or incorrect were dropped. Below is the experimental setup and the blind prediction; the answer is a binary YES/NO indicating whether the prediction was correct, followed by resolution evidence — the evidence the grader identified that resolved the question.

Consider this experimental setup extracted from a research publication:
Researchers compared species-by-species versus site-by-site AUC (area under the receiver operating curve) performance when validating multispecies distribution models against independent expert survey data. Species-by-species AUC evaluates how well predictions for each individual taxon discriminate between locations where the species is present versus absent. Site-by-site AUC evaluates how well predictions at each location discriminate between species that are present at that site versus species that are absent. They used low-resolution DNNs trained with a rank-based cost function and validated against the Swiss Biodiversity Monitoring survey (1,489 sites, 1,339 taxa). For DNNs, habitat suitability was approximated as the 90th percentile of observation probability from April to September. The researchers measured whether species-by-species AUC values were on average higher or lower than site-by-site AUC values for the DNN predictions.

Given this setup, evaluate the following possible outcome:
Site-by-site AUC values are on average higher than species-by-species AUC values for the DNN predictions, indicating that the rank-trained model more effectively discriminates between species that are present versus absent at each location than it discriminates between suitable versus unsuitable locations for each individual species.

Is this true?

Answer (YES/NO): YES